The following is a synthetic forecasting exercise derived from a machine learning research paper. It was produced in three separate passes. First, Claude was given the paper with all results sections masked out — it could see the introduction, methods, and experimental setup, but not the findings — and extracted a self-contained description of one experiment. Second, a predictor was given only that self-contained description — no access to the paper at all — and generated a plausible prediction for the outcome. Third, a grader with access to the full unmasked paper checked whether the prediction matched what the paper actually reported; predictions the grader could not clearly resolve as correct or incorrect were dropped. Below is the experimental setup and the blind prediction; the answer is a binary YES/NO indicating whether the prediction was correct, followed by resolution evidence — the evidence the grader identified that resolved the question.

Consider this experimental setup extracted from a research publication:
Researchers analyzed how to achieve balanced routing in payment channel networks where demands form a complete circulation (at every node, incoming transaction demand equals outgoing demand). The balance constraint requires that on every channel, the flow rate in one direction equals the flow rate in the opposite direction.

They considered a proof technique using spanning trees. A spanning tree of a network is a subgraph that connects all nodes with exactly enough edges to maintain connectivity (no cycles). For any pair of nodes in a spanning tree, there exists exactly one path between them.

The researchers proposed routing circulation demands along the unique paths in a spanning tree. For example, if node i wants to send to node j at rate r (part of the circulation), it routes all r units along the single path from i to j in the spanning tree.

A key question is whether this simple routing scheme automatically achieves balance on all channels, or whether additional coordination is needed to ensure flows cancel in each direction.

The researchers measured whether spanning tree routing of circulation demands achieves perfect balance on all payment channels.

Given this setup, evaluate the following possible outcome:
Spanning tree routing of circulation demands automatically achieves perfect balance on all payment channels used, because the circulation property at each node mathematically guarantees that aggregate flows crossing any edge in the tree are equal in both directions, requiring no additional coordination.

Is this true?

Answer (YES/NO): YES